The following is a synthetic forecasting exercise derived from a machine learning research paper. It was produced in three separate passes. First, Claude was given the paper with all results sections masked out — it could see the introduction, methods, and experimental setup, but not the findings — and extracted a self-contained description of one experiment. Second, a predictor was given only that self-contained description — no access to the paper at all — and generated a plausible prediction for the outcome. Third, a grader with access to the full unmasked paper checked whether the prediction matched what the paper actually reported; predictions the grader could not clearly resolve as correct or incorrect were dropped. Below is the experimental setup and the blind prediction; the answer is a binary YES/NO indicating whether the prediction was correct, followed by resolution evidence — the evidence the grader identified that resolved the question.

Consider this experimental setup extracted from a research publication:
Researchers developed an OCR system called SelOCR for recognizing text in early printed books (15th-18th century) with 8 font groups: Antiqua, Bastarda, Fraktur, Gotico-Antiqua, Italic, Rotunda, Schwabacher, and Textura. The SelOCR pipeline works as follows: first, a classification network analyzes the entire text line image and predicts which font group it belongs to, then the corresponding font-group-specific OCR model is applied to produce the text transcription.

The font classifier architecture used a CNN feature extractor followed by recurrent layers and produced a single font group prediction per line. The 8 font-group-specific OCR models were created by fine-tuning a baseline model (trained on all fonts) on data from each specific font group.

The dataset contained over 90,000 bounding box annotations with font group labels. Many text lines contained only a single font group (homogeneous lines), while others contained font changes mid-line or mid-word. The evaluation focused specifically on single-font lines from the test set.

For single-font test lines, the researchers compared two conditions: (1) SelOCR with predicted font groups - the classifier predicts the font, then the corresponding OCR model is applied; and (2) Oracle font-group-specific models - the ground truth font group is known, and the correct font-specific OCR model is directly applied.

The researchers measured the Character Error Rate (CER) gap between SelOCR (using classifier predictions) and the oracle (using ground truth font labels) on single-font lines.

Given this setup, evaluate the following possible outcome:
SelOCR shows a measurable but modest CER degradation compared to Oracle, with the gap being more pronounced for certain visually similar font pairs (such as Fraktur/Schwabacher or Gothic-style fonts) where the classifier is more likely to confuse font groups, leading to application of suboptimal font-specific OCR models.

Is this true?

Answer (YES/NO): NO